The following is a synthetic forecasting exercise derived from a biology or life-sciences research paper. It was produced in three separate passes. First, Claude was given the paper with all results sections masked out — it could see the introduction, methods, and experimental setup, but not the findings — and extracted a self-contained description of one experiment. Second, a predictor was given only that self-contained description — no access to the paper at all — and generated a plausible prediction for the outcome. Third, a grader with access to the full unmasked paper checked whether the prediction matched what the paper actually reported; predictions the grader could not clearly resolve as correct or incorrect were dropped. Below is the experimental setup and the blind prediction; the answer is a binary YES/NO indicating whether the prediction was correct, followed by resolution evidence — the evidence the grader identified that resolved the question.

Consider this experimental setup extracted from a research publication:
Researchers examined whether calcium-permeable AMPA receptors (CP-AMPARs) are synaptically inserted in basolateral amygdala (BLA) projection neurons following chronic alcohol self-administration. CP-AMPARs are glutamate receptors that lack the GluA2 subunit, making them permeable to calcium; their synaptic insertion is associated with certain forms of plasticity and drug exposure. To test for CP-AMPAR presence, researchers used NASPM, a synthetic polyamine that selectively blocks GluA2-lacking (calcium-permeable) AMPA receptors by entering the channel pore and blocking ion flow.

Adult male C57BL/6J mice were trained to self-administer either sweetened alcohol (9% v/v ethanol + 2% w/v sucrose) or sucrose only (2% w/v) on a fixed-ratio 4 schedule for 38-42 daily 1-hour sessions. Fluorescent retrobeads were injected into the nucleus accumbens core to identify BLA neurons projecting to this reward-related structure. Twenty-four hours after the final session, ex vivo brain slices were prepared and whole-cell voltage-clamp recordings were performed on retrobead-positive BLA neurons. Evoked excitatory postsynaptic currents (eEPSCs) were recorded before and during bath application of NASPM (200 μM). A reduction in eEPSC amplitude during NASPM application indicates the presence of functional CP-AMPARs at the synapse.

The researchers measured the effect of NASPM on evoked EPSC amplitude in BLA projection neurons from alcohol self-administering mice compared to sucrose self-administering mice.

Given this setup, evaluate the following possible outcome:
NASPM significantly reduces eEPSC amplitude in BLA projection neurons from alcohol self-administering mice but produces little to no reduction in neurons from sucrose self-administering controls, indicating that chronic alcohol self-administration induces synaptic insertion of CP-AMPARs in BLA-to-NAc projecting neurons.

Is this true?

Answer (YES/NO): YES